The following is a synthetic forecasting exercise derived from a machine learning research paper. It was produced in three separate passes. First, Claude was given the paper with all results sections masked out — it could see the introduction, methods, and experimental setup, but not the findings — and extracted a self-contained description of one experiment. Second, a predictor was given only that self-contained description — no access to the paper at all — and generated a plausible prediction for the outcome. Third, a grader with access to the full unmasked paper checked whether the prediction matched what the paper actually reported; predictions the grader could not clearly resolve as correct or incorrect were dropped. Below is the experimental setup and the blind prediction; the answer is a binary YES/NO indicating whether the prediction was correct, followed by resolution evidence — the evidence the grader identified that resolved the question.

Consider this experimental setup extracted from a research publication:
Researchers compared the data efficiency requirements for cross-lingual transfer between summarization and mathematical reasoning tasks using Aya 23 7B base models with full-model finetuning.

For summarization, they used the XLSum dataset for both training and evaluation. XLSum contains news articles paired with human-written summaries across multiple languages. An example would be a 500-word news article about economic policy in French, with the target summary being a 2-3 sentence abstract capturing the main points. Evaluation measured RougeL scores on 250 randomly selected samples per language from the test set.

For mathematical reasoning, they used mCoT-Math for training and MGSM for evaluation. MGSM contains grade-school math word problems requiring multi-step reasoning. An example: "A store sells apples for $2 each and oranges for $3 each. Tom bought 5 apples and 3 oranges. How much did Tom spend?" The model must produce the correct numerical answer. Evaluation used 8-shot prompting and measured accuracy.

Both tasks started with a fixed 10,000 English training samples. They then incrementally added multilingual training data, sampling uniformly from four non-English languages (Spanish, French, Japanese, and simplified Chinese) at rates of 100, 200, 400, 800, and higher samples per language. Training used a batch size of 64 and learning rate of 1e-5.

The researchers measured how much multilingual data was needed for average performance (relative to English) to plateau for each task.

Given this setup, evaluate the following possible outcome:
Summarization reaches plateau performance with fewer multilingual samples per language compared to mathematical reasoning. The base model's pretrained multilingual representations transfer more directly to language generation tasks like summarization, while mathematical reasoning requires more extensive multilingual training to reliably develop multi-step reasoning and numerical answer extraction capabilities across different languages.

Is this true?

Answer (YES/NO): YES